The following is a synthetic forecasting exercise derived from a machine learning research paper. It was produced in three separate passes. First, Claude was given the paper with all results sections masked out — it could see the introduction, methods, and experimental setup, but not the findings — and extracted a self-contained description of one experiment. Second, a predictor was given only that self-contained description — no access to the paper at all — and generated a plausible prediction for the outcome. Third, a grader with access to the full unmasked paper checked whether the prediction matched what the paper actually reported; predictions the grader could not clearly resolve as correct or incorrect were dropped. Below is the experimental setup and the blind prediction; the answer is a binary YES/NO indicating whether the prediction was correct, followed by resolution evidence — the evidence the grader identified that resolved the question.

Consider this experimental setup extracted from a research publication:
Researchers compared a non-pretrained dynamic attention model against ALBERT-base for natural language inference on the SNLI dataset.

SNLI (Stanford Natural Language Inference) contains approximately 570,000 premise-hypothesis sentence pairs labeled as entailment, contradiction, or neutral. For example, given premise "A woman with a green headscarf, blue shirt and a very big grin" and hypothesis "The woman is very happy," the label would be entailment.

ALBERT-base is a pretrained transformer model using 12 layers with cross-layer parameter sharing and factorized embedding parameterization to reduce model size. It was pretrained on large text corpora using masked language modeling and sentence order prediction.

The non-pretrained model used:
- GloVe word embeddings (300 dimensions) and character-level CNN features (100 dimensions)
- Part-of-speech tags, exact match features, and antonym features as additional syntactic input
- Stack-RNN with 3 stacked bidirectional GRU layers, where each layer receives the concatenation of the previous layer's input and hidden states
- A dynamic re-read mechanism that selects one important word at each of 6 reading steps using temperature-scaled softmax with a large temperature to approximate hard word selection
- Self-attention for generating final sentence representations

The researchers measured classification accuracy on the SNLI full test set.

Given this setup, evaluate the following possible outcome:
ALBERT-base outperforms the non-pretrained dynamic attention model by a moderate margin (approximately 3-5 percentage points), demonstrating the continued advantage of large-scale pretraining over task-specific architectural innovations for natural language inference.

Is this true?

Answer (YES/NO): NO